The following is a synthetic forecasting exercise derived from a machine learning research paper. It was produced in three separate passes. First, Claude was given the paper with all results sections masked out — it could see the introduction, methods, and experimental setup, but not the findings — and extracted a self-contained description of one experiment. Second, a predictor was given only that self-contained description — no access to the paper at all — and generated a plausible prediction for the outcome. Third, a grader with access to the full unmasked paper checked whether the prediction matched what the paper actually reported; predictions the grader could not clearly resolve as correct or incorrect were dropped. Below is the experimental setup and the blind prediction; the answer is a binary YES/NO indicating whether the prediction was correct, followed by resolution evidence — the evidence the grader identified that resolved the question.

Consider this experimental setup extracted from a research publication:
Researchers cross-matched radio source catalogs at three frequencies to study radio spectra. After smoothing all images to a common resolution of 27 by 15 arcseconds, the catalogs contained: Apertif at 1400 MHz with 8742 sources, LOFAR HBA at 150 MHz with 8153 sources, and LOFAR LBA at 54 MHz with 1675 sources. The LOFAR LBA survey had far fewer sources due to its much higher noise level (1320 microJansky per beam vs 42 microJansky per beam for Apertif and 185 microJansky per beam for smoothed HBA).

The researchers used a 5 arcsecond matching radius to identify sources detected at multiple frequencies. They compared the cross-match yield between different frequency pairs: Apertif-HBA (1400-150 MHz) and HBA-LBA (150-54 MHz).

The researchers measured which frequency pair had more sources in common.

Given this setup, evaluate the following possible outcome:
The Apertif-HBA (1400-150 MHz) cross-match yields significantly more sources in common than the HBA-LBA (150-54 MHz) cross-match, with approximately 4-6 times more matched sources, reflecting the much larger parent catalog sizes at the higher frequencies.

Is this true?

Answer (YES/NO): YES